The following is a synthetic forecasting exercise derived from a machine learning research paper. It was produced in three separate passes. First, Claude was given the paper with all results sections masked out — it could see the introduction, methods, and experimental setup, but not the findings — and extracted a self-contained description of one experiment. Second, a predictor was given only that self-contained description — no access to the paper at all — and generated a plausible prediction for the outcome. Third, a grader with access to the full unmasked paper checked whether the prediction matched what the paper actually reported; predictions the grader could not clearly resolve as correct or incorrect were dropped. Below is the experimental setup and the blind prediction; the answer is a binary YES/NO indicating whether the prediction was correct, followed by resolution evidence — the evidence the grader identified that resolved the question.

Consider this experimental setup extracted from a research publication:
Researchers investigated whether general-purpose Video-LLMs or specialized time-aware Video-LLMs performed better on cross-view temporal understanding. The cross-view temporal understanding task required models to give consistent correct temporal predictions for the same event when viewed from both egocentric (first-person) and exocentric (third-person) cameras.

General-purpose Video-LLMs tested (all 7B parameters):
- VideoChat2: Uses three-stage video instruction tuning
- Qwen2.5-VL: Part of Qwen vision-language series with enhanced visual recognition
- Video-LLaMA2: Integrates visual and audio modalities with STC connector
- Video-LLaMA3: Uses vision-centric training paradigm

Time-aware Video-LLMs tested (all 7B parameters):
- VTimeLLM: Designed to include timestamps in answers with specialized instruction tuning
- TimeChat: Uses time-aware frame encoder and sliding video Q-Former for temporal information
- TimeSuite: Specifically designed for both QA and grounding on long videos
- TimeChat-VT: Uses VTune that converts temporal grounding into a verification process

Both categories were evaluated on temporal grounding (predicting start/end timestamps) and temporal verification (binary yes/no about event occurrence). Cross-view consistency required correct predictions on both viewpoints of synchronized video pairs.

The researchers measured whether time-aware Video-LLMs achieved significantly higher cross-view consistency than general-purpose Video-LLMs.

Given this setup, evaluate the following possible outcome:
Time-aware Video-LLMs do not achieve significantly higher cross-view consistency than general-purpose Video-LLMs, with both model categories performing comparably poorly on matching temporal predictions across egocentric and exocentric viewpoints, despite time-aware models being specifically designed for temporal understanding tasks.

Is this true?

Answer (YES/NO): NO